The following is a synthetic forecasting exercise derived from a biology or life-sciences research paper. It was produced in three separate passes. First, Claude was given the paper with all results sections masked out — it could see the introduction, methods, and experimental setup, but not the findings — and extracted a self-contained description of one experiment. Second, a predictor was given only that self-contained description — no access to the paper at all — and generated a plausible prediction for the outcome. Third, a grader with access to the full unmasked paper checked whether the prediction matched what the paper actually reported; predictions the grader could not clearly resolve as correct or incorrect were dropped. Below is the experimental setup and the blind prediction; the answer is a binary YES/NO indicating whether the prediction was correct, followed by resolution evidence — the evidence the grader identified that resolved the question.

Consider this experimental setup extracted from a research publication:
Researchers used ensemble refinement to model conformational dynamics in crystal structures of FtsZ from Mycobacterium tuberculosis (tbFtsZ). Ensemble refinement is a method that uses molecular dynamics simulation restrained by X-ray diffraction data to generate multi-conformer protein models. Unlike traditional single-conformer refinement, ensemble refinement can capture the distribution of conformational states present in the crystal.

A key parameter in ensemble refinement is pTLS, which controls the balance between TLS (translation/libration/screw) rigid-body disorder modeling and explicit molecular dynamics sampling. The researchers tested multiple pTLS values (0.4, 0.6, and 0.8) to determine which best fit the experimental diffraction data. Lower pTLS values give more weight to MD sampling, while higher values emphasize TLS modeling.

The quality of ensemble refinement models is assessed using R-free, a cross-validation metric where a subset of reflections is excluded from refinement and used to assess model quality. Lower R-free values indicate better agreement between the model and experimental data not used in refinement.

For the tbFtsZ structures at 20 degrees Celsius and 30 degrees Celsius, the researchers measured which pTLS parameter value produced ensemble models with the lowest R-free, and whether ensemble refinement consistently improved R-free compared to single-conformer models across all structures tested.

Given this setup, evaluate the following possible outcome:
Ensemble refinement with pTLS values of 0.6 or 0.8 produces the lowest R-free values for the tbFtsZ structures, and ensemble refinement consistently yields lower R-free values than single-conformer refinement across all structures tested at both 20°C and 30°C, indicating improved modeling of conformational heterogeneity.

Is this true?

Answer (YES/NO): NO